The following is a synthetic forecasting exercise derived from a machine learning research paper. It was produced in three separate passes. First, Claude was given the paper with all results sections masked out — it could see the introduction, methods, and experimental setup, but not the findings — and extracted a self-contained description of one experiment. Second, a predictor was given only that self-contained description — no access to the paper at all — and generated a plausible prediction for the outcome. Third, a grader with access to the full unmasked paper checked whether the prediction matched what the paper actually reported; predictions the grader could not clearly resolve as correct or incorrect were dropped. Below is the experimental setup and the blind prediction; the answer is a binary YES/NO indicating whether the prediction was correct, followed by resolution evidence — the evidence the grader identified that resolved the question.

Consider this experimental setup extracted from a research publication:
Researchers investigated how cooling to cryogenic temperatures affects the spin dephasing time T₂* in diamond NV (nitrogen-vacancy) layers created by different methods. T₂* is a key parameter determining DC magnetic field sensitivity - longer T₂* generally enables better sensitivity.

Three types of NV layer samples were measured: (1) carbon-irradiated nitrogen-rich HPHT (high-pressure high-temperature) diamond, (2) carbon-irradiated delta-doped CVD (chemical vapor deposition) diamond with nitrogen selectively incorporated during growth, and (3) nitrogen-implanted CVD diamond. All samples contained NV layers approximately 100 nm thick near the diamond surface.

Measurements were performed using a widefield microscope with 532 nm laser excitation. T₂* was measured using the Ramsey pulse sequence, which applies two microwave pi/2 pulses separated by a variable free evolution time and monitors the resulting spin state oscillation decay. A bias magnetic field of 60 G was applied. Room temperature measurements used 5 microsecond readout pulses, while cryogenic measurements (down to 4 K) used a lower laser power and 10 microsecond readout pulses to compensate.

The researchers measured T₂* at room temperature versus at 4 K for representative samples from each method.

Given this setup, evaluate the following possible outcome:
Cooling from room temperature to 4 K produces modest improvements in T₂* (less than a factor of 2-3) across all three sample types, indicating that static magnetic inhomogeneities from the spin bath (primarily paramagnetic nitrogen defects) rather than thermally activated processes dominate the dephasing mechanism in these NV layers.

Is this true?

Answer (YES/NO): YES